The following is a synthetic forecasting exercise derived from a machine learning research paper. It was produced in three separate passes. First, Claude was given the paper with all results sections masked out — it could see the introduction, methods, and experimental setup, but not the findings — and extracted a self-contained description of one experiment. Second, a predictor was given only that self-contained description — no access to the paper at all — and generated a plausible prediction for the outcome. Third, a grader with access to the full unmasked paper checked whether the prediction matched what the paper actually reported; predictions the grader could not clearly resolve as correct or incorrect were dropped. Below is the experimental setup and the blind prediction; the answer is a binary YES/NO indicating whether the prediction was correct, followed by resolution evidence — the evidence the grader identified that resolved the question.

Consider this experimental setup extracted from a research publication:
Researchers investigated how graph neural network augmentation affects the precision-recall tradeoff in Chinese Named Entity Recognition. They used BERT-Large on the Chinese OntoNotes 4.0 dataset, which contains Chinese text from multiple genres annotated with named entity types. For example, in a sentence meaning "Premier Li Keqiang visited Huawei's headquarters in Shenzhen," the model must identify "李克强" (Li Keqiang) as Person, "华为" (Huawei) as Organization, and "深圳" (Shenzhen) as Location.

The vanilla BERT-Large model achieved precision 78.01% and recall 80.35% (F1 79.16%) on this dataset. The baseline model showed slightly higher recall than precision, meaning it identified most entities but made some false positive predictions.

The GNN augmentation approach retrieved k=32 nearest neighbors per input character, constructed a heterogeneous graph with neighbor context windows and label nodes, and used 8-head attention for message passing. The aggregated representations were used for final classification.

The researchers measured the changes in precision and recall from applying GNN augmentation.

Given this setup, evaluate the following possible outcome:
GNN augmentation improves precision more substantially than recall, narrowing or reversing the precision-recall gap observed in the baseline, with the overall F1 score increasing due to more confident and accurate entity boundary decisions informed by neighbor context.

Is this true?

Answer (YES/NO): YES